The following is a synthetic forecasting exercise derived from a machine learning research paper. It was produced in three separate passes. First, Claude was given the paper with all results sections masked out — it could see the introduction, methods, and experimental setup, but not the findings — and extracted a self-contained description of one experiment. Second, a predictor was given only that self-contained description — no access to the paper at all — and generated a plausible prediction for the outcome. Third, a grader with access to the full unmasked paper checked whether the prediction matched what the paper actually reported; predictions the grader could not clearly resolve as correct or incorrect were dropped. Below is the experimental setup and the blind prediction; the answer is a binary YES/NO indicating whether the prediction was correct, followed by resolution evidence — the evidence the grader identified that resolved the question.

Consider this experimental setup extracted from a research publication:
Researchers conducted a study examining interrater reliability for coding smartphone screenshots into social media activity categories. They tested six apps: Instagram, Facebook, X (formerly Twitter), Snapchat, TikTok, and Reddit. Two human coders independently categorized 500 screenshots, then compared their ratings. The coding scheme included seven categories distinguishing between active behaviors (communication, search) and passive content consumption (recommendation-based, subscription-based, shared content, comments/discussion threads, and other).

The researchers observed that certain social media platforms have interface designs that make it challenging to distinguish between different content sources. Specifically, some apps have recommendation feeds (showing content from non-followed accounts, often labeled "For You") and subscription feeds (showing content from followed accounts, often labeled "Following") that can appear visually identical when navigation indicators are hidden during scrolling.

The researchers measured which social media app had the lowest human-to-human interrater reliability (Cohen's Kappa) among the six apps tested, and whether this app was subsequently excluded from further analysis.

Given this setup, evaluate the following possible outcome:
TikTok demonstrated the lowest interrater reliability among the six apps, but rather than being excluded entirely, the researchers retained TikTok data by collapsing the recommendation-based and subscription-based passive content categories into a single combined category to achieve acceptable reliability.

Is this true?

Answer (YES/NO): NO